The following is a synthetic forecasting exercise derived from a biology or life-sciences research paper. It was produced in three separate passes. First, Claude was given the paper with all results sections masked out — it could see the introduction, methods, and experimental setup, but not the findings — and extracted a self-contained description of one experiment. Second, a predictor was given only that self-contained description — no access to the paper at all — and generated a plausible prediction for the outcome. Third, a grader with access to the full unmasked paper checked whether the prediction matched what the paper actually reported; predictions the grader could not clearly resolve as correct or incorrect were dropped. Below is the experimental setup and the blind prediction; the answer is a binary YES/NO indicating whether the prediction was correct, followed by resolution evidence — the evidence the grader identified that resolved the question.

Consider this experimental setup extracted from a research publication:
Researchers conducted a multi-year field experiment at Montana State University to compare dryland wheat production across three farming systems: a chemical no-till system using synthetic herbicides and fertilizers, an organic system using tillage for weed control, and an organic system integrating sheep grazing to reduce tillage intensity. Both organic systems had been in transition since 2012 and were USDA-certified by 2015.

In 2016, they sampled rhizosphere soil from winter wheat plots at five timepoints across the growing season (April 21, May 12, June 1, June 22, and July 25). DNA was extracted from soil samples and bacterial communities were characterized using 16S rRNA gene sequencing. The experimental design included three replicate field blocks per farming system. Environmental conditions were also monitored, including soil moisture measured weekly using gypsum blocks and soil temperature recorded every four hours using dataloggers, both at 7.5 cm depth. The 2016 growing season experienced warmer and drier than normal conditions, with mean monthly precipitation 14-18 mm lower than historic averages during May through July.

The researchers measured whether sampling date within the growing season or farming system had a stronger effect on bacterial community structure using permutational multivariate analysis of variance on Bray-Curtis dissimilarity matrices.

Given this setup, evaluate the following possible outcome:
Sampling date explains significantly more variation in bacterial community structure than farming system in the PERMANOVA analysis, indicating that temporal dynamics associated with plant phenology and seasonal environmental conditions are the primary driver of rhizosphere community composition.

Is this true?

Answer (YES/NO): NO